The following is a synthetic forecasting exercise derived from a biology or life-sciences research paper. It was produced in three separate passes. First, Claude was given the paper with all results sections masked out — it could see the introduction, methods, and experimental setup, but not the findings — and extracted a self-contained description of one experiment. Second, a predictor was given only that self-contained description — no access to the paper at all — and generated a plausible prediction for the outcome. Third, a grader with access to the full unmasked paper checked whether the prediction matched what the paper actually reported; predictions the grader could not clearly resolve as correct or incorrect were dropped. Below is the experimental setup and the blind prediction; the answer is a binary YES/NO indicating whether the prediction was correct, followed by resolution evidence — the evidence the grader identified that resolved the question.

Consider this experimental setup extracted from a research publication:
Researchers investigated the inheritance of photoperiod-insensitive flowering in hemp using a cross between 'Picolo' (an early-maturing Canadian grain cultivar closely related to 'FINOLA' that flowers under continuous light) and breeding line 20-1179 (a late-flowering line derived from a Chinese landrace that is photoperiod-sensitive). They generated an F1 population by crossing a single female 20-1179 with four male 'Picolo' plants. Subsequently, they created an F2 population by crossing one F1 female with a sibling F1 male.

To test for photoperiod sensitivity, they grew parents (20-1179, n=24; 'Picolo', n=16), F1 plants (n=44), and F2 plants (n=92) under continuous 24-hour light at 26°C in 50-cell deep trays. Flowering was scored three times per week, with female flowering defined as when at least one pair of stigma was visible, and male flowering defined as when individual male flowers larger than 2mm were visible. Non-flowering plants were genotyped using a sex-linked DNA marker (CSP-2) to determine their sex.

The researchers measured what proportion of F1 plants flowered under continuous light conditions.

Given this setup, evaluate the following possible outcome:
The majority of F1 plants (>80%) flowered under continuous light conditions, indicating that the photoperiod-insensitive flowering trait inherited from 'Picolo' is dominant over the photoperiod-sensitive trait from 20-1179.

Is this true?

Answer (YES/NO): YES